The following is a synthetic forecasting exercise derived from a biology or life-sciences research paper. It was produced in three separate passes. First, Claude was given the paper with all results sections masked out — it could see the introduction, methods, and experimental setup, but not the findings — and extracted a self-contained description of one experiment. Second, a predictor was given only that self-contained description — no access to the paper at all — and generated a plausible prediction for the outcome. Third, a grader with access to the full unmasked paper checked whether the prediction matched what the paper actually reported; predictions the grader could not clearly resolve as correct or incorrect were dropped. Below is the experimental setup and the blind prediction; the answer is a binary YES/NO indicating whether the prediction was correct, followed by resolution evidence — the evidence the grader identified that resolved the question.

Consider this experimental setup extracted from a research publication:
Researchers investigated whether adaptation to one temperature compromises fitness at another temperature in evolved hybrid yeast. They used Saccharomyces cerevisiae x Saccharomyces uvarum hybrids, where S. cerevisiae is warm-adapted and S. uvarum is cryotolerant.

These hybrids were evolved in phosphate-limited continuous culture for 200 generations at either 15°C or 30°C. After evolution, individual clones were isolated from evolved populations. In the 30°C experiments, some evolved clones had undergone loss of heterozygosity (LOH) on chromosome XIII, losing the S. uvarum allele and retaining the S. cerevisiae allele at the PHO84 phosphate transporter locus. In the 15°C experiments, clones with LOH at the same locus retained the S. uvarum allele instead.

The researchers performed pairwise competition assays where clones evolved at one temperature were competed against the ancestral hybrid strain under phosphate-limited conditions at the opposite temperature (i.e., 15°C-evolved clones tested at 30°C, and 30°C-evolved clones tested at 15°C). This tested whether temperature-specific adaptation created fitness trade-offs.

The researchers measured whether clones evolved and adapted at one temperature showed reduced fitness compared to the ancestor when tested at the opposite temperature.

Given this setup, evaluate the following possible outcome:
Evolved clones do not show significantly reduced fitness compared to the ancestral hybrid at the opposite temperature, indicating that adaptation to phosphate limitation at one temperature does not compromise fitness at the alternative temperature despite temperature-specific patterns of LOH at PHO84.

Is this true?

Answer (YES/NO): NO